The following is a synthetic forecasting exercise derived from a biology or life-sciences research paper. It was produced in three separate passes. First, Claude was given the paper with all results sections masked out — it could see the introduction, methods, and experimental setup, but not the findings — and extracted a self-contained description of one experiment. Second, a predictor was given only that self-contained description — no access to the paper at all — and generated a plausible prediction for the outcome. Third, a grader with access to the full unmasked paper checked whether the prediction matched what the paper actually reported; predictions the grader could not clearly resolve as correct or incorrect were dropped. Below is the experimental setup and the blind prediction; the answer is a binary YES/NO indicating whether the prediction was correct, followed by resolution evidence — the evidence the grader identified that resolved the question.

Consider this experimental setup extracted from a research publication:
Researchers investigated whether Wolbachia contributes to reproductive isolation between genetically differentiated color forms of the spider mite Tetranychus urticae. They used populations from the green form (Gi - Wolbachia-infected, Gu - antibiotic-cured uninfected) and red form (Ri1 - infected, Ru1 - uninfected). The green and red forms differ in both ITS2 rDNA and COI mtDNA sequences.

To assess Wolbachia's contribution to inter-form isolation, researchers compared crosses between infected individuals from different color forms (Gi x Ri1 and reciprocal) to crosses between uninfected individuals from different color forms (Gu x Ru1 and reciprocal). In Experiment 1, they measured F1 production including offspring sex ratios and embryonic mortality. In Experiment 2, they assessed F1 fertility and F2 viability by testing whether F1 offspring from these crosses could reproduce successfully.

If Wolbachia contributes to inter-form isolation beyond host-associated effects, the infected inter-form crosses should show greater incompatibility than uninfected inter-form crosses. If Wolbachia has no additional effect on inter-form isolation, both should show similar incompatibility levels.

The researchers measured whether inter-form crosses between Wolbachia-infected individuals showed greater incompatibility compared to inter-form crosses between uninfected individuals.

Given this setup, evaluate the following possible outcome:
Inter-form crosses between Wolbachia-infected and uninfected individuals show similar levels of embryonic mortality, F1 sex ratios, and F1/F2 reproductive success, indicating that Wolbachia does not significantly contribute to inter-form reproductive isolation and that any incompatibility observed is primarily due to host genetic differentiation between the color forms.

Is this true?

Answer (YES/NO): NO